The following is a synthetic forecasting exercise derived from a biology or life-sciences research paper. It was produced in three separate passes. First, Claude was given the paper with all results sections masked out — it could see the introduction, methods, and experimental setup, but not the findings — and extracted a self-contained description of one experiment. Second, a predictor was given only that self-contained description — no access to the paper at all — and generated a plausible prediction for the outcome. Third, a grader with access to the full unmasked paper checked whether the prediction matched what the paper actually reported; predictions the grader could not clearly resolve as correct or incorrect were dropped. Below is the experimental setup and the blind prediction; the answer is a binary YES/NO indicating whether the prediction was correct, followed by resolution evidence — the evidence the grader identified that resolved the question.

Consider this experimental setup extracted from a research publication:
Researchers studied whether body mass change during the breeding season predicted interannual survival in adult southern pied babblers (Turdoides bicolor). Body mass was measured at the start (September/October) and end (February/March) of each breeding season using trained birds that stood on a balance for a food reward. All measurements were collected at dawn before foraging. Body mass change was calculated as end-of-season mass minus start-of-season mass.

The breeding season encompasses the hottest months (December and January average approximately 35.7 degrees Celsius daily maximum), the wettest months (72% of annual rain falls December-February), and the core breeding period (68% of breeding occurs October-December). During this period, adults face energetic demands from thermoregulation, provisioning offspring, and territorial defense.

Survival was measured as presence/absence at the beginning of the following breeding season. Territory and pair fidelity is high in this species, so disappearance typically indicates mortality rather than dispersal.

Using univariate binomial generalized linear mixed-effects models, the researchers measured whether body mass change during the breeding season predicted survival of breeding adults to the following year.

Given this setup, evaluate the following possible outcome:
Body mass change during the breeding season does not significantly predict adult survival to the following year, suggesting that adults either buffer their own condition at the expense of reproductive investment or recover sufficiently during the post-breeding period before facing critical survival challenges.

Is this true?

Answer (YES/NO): YES